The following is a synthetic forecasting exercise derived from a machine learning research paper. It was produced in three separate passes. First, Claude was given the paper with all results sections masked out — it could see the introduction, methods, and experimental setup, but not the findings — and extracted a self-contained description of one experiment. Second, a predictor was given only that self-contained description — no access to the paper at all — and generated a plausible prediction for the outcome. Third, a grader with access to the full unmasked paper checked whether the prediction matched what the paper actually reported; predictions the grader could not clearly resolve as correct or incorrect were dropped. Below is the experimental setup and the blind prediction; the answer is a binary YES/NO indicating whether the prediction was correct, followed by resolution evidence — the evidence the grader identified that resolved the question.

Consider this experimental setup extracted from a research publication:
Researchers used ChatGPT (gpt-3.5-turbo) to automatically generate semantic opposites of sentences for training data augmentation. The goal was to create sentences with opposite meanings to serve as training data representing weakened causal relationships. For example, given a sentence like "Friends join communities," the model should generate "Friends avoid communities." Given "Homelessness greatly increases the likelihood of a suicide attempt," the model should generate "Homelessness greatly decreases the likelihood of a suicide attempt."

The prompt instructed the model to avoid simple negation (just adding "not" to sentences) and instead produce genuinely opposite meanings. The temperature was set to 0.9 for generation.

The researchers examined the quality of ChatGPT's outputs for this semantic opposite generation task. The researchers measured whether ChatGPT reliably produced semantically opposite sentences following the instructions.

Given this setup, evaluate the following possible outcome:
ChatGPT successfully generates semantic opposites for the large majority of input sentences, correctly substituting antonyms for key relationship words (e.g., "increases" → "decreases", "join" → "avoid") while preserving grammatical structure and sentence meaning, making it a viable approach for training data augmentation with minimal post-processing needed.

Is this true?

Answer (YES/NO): NO